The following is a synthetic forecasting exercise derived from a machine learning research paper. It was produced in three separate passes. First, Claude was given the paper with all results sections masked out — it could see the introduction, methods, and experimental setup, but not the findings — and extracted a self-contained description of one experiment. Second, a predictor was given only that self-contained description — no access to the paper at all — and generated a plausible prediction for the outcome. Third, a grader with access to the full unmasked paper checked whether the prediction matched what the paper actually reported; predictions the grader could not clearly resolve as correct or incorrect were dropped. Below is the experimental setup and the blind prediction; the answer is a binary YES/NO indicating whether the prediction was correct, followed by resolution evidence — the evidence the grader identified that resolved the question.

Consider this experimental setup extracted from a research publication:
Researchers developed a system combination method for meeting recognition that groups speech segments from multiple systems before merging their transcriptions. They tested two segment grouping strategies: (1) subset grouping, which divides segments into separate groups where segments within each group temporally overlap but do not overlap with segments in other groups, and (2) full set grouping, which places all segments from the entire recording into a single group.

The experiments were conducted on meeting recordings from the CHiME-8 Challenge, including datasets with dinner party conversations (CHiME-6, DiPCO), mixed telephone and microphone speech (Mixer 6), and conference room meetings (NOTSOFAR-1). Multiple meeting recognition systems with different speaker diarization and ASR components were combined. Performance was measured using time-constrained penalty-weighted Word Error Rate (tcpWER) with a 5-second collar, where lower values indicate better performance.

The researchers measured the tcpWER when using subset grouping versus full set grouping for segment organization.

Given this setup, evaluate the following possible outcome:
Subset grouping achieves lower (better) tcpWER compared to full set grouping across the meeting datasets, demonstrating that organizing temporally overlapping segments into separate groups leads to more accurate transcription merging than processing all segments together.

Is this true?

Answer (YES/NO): NO